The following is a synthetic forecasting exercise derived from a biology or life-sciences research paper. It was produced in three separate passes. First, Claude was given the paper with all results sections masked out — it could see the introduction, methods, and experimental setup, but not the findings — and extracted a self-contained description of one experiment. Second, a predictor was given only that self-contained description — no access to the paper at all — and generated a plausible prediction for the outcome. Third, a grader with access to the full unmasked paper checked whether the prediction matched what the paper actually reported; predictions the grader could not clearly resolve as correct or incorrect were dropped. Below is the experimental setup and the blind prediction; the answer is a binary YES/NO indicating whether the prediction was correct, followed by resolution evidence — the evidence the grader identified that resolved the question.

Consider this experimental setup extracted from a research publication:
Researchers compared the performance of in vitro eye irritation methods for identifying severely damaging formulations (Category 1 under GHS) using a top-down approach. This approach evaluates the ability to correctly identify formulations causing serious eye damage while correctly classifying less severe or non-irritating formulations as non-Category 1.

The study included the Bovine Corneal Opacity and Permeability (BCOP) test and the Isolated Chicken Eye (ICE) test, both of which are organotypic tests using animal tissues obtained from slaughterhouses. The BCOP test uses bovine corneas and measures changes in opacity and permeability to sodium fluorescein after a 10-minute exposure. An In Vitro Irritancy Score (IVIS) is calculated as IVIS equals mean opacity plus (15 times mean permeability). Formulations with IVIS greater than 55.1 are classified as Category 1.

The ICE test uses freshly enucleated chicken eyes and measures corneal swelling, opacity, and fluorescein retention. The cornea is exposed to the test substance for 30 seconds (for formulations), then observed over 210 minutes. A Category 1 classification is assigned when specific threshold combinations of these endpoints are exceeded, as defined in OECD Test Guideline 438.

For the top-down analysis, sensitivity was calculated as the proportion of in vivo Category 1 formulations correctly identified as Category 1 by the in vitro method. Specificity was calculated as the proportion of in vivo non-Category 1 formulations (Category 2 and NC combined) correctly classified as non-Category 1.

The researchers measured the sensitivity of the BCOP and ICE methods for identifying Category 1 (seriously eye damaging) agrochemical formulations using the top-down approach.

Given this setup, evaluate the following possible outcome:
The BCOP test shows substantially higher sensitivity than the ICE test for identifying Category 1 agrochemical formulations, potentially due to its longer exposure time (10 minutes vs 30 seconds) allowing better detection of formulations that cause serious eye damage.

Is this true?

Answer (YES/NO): NO